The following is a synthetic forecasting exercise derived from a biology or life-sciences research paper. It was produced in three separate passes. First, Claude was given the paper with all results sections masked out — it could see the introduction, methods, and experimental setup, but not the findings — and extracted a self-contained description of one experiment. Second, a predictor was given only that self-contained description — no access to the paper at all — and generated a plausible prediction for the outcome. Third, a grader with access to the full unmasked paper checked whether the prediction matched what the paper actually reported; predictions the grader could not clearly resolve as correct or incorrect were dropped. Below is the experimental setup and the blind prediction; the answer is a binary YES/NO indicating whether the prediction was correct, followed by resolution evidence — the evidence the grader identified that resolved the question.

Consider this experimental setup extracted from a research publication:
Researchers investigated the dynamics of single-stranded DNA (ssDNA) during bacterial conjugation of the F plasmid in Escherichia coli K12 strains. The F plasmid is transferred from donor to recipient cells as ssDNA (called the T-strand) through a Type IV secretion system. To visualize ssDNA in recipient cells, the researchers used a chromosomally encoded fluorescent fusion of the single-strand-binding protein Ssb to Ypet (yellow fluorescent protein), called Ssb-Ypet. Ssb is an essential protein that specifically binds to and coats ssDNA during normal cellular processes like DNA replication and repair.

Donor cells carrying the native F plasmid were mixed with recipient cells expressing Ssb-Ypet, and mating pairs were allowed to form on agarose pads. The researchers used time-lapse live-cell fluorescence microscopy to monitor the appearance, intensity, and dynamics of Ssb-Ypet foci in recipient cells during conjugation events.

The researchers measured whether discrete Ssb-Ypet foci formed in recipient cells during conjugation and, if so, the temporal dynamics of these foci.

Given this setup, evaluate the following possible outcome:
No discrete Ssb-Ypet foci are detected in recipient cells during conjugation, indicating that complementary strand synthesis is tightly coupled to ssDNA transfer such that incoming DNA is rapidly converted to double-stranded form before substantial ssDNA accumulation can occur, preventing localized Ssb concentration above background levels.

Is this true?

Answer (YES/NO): NO